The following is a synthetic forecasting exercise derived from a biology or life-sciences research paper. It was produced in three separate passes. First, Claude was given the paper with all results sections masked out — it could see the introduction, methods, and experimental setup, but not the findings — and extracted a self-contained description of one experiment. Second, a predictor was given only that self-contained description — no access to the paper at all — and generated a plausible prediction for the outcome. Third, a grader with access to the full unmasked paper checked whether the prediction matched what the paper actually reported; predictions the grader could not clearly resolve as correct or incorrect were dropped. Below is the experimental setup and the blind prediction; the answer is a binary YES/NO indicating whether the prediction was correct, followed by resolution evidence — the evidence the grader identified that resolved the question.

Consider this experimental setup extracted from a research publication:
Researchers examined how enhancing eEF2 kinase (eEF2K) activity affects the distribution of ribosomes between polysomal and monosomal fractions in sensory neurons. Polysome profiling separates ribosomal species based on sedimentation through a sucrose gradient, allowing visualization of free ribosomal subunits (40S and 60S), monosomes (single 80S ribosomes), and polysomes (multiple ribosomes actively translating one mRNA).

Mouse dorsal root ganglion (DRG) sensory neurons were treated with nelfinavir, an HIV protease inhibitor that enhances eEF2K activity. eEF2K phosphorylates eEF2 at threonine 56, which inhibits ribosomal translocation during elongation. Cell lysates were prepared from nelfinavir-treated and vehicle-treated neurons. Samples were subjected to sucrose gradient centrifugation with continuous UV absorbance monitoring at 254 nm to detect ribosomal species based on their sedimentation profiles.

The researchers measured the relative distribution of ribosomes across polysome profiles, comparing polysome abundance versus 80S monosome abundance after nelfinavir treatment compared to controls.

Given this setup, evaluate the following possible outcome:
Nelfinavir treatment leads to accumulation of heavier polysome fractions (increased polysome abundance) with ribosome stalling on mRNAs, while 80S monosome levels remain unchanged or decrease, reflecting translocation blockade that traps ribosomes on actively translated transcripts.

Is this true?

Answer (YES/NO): NO